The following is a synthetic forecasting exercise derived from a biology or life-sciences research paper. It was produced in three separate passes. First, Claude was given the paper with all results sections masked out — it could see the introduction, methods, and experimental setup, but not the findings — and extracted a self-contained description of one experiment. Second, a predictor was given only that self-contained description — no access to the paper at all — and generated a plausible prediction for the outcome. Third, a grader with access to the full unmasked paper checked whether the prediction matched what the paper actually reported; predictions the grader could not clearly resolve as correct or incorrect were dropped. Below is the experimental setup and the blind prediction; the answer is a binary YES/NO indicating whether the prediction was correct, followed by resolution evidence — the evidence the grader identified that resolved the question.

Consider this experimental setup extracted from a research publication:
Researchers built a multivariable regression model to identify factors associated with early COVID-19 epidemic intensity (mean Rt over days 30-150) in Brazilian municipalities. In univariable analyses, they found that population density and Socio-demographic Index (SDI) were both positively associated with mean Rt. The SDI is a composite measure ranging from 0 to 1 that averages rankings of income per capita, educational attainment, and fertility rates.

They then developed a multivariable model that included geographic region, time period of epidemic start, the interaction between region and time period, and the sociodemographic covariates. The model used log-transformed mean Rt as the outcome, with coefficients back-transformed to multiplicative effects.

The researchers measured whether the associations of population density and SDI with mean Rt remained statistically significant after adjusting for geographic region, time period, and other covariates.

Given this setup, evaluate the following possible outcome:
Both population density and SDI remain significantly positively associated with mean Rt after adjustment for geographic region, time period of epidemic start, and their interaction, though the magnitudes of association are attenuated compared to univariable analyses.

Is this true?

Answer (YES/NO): NO